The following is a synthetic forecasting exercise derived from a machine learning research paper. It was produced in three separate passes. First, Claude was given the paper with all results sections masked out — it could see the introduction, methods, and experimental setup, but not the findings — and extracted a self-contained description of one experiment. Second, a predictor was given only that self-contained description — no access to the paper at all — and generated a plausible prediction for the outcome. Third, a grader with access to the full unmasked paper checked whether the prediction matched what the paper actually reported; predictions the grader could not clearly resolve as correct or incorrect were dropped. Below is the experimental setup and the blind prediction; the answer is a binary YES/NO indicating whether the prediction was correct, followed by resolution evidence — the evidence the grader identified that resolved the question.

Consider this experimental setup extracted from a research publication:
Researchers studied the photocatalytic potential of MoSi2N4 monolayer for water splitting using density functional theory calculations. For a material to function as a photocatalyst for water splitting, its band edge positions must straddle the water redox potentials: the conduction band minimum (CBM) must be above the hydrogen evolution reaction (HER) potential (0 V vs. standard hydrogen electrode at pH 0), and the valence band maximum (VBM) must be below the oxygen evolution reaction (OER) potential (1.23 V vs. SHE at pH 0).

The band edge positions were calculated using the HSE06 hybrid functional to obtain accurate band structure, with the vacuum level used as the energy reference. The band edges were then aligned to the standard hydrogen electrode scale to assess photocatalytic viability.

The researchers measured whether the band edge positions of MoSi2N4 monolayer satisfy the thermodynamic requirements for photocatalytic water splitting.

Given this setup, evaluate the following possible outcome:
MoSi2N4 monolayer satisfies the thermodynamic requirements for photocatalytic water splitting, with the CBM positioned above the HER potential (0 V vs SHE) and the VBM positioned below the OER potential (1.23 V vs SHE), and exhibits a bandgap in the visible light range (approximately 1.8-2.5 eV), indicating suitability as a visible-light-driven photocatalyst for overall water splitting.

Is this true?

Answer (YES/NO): YES